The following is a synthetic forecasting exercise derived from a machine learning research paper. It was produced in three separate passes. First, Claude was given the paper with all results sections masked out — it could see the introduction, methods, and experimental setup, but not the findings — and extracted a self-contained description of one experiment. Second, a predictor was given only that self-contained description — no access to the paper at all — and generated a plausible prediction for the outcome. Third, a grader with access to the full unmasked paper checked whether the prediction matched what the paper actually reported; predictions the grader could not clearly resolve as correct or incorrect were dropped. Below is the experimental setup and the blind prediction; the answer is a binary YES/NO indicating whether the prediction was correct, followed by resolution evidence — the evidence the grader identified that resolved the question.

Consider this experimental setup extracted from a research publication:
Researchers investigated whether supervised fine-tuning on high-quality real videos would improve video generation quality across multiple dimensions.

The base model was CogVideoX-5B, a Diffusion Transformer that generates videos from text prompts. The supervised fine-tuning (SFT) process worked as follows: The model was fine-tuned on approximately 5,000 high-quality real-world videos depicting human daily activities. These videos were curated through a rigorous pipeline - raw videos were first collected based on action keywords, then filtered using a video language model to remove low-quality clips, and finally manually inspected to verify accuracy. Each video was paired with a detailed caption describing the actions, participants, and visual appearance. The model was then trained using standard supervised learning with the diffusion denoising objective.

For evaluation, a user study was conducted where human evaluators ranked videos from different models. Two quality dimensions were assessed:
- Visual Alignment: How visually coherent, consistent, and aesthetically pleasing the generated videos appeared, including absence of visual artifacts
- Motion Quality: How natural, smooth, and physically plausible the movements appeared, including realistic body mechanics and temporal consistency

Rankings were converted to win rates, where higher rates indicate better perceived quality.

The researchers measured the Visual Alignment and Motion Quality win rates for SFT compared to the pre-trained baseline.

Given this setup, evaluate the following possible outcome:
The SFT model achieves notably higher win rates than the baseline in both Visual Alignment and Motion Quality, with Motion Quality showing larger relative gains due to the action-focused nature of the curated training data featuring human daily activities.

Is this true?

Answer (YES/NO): NO